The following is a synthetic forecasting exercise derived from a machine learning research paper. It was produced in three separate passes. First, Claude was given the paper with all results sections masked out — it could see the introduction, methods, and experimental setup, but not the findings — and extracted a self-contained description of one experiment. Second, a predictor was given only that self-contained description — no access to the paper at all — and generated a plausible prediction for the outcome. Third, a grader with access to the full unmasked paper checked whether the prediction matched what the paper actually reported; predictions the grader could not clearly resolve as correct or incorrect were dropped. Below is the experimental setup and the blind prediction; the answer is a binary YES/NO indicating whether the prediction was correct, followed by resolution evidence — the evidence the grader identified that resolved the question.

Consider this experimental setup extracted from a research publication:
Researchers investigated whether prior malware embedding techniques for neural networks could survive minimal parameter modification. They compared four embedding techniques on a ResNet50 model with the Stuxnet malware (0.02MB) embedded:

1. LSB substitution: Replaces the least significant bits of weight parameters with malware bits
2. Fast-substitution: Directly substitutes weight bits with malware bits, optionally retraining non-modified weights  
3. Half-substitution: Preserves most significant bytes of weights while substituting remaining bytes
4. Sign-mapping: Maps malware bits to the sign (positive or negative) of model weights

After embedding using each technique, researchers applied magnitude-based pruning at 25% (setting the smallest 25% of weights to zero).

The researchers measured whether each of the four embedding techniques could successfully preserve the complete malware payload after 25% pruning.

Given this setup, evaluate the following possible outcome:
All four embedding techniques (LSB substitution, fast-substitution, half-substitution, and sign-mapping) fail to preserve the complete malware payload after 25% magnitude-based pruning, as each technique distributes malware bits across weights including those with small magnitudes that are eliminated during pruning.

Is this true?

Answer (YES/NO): YES